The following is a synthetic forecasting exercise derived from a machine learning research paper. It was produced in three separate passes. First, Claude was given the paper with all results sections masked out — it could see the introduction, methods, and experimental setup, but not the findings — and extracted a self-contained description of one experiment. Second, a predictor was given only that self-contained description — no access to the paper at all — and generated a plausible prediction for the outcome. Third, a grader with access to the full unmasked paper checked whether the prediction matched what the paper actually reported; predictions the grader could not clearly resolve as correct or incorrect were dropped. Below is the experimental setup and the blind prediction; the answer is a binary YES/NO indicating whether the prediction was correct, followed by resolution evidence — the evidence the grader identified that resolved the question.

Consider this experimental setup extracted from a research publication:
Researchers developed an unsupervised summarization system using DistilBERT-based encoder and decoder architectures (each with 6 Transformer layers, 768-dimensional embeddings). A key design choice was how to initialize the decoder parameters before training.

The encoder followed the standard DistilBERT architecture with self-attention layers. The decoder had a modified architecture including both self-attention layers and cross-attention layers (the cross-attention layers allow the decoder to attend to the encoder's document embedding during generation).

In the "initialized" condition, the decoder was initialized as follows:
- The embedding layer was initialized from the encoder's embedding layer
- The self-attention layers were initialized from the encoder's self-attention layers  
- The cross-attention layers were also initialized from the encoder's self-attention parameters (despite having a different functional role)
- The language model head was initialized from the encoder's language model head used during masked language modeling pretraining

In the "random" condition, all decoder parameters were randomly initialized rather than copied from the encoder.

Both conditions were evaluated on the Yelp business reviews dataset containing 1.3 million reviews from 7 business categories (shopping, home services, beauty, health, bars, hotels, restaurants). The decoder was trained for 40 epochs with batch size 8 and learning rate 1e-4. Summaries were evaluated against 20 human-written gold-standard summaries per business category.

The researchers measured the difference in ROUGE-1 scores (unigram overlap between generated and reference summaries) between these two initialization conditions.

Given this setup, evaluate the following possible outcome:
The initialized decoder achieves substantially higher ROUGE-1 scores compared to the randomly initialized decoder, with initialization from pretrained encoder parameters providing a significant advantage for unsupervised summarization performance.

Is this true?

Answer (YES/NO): YES